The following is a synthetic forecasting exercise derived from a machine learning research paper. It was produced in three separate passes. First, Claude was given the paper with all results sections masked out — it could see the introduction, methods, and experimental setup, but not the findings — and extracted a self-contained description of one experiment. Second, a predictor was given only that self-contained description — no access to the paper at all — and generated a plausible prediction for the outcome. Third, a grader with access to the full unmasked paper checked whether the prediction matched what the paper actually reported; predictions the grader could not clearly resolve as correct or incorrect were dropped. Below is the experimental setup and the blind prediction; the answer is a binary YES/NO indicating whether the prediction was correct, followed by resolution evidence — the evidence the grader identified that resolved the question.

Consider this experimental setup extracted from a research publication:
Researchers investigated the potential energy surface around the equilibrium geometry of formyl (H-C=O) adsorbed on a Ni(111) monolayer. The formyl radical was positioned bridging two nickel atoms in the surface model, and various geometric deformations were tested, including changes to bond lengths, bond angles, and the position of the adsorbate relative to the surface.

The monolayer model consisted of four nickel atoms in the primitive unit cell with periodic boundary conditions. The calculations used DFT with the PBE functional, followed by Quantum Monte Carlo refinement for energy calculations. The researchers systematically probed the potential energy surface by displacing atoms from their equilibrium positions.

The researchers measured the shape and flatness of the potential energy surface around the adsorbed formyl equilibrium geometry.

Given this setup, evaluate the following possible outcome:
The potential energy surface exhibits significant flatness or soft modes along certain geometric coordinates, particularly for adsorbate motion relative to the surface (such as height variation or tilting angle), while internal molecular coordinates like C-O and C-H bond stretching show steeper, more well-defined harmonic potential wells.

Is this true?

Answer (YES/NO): NO